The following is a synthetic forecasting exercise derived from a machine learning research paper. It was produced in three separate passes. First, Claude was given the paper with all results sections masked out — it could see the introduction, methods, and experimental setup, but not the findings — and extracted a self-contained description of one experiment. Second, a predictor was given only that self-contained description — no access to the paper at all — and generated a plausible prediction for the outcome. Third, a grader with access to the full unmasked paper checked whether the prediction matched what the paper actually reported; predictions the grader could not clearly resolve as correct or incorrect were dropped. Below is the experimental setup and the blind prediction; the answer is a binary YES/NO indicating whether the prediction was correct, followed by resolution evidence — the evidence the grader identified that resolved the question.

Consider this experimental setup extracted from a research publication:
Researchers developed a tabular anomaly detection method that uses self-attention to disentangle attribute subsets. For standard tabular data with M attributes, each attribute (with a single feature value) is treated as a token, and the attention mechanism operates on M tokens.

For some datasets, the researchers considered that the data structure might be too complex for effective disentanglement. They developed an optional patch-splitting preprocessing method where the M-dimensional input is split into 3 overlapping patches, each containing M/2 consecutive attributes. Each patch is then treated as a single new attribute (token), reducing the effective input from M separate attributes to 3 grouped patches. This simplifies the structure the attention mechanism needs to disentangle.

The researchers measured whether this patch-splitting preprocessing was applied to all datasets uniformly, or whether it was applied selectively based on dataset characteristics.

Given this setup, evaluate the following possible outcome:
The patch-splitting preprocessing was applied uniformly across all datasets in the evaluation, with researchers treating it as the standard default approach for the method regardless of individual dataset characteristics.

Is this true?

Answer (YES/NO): NO